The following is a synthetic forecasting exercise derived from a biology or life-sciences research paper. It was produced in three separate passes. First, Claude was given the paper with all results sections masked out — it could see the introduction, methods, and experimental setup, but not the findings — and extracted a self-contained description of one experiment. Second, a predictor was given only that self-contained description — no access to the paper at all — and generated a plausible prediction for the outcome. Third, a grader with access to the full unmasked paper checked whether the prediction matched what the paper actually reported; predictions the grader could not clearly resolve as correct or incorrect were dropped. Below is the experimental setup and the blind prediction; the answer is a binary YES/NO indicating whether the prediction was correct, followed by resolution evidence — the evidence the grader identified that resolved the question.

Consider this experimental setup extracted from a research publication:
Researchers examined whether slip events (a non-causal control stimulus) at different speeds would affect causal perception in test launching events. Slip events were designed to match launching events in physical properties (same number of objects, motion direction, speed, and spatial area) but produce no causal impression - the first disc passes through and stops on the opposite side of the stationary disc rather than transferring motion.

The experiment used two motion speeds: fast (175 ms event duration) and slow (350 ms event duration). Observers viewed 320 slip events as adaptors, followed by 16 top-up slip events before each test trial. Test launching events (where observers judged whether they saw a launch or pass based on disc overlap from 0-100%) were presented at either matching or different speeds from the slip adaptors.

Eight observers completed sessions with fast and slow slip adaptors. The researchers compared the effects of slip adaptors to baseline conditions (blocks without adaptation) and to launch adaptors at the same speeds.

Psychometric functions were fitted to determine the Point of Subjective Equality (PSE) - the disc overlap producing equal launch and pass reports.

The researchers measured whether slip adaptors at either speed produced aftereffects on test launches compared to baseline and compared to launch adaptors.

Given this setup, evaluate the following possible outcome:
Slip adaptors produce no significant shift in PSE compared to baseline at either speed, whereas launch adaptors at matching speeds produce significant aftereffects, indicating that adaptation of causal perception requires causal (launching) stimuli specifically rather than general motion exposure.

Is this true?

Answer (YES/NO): YES